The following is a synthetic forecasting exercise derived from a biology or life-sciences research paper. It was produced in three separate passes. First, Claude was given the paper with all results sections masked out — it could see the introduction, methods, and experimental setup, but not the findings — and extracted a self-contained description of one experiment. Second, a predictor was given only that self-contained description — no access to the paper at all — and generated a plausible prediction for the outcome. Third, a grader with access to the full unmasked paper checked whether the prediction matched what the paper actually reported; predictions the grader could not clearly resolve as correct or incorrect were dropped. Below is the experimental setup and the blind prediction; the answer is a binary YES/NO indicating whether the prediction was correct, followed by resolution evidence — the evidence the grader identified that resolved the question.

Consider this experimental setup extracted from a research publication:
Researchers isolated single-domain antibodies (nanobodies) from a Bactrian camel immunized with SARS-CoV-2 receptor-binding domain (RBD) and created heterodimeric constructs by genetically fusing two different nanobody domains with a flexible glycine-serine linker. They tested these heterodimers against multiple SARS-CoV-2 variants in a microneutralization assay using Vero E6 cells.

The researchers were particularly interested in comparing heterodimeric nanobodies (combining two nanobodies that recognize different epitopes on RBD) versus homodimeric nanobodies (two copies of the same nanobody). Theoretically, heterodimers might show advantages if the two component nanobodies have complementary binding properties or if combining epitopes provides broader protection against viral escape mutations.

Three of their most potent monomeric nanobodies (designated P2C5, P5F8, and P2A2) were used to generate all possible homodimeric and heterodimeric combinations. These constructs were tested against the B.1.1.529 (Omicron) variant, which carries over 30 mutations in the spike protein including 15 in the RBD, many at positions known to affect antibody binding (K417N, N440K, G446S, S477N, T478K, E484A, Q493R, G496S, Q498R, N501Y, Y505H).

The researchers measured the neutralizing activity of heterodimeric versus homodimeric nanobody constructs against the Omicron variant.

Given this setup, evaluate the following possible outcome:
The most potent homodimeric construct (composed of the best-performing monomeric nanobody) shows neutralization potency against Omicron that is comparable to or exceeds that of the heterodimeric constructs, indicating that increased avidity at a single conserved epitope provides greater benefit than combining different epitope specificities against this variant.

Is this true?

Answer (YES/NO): YES